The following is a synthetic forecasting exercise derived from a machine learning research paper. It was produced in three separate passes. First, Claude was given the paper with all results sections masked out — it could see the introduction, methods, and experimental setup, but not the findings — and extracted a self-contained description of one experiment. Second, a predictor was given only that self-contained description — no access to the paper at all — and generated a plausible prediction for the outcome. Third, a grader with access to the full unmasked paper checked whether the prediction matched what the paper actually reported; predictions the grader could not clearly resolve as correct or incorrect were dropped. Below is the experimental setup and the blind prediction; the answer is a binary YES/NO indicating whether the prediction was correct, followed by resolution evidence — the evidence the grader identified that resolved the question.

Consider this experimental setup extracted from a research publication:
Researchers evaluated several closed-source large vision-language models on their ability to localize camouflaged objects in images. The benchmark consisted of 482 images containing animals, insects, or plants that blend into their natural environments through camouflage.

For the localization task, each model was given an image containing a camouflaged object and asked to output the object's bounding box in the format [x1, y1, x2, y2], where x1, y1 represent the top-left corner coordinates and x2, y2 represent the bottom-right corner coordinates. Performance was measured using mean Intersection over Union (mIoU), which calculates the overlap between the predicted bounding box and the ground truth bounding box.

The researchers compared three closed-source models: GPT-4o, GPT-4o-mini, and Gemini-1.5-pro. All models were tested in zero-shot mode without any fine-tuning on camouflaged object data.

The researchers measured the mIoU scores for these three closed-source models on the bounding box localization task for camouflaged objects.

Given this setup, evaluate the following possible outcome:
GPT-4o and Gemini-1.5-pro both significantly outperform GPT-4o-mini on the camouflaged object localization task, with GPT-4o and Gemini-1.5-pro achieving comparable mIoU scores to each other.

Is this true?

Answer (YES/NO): NO